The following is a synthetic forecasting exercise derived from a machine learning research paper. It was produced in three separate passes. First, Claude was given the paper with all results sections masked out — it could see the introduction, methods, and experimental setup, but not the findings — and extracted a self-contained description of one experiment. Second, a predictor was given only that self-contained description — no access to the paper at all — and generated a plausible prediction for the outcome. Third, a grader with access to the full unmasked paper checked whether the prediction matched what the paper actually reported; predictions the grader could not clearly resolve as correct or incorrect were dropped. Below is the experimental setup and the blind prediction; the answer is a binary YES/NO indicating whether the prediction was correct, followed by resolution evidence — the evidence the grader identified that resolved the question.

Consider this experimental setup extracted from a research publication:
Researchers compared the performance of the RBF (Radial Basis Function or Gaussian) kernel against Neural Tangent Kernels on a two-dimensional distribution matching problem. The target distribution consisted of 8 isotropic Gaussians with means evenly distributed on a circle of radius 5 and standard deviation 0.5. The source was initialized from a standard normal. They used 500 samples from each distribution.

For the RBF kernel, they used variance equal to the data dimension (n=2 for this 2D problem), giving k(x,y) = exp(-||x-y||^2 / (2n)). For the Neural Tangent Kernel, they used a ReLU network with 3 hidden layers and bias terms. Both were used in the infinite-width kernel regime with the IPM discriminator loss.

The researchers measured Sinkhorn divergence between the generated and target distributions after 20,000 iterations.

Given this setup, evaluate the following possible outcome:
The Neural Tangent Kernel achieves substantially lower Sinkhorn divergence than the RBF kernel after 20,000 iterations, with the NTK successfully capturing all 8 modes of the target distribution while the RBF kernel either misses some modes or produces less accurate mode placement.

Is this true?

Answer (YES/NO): YES